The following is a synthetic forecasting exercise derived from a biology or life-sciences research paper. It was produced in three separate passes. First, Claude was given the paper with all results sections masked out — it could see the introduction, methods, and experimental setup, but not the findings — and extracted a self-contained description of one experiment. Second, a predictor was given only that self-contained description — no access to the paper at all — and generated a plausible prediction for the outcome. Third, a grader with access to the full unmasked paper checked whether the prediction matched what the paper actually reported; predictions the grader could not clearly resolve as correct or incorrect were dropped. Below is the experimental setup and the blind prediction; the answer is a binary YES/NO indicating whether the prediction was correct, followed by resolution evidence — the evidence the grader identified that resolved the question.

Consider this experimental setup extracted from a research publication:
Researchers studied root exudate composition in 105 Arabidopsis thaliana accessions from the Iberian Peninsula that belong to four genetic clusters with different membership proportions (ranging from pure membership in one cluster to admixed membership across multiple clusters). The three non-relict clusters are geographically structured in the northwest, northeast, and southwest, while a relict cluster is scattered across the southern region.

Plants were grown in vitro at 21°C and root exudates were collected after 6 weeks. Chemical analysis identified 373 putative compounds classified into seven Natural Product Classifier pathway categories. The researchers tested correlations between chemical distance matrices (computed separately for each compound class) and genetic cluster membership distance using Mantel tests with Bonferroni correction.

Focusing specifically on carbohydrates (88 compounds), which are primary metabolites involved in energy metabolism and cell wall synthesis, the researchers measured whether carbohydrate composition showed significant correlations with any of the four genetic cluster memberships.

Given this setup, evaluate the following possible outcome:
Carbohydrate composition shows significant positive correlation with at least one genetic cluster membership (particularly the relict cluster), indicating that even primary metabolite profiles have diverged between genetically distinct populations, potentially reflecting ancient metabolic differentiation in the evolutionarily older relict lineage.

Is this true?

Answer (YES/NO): NO